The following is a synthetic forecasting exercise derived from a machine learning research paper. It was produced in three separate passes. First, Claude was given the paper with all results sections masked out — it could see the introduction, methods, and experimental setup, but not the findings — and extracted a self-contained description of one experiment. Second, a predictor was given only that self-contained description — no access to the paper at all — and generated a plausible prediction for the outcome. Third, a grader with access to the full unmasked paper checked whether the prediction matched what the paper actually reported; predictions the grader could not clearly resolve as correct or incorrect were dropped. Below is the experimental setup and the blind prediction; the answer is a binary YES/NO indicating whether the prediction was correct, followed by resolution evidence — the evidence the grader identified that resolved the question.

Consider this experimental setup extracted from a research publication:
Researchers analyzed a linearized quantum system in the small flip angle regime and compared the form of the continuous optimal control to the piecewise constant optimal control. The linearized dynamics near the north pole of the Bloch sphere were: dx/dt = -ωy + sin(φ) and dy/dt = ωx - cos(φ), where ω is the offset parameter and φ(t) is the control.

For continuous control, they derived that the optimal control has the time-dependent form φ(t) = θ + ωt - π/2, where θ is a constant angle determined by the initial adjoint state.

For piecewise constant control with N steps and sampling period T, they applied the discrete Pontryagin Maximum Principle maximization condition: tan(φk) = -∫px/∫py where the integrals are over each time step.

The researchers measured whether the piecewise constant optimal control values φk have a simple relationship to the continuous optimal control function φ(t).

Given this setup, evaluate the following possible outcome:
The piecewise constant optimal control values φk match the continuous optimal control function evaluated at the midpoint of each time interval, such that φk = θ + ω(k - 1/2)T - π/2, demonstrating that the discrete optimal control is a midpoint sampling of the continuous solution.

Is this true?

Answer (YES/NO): YES